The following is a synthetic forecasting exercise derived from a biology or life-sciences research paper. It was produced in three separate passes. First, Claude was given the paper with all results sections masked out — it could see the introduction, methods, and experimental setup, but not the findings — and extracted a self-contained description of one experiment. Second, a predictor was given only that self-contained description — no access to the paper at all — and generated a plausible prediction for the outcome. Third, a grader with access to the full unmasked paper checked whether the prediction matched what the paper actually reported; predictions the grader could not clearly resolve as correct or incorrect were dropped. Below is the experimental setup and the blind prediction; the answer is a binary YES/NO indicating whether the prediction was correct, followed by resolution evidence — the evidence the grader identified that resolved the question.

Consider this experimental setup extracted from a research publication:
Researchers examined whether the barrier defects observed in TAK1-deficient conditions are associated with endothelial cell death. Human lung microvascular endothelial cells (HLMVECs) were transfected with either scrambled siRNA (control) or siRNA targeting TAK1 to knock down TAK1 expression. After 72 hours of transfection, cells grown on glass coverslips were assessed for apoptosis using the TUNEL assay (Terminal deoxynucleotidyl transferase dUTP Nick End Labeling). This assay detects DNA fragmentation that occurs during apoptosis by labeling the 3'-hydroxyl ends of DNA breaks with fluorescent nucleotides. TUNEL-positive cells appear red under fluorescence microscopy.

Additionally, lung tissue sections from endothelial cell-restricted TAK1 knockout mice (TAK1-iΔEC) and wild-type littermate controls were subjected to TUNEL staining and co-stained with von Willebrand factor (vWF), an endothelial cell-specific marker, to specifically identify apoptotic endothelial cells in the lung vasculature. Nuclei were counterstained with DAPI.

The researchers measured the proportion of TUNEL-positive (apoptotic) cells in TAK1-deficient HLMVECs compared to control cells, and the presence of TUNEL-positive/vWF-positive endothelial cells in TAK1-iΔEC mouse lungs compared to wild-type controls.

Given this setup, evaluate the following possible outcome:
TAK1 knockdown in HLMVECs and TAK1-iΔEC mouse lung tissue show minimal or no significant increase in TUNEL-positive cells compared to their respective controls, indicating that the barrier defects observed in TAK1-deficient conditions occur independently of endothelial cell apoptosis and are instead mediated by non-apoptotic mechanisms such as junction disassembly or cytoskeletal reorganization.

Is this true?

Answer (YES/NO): YES